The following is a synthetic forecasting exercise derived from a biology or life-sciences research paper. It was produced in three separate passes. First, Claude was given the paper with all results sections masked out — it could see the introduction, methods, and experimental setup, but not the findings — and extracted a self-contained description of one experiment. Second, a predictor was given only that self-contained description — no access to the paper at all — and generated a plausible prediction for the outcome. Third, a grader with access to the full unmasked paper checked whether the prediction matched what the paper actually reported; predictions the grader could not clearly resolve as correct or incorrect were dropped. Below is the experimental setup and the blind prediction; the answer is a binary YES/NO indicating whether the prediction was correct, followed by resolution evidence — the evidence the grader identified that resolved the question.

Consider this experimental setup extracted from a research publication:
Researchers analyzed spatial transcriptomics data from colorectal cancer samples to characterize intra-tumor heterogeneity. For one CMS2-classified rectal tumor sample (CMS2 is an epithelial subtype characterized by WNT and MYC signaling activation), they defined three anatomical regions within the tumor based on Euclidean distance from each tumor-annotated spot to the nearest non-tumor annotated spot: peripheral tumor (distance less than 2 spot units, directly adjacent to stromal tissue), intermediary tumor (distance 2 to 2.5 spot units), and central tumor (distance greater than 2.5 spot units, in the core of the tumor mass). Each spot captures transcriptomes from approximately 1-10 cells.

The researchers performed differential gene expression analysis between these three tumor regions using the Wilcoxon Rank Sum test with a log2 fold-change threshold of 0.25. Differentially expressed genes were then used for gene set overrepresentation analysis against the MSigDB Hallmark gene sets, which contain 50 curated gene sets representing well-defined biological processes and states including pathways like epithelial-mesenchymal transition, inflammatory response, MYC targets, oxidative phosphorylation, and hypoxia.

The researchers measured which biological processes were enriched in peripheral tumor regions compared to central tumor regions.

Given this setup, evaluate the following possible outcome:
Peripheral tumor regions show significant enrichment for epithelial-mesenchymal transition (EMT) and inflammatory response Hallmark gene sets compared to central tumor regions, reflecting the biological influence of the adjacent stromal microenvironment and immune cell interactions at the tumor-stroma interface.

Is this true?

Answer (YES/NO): NO